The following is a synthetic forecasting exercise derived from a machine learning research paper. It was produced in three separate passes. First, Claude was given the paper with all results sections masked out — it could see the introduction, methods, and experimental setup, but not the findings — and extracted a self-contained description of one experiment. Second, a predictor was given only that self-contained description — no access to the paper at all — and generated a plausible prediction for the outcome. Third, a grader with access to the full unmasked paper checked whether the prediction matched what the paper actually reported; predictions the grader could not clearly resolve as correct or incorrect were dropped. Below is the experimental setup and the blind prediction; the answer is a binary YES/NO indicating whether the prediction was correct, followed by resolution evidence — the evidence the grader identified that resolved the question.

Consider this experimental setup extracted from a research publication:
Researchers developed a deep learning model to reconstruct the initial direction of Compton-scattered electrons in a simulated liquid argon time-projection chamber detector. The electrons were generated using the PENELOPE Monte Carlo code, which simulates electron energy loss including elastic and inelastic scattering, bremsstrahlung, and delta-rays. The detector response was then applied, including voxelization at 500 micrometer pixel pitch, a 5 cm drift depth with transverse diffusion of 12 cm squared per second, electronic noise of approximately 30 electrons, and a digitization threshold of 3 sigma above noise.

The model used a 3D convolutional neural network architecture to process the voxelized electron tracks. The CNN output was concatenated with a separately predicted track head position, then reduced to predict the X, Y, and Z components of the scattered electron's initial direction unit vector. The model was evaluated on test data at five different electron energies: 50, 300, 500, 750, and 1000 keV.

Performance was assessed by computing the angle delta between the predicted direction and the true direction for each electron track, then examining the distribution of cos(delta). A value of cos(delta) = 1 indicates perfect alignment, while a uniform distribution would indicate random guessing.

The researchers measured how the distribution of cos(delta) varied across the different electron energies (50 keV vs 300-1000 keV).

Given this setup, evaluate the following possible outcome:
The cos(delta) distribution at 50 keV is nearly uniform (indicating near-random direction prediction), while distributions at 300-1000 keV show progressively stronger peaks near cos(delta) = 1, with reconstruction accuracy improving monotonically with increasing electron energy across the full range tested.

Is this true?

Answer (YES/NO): YES